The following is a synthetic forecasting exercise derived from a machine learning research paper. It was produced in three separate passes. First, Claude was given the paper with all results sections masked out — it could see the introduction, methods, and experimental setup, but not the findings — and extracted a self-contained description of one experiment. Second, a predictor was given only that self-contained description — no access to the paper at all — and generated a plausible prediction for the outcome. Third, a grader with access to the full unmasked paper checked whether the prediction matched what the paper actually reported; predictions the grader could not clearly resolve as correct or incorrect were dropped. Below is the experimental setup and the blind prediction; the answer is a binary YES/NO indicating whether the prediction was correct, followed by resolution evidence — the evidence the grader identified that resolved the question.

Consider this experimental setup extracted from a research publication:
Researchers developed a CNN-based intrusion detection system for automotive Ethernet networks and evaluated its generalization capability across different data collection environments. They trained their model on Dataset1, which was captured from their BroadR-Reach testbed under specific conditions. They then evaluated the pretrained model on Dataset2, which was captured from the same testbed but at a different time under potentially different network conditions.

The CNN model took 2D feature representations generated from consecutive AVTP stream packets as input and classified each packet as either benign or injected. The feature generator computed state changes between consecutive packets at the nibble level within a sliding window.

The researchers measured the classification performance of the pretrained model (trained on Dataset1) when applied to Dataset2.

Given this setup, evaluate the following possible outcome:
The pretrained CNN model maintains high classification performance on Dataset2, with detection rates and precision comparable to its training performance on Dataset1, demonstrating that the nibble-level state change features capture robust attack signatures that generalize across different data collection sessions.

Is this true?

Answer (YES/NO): NO